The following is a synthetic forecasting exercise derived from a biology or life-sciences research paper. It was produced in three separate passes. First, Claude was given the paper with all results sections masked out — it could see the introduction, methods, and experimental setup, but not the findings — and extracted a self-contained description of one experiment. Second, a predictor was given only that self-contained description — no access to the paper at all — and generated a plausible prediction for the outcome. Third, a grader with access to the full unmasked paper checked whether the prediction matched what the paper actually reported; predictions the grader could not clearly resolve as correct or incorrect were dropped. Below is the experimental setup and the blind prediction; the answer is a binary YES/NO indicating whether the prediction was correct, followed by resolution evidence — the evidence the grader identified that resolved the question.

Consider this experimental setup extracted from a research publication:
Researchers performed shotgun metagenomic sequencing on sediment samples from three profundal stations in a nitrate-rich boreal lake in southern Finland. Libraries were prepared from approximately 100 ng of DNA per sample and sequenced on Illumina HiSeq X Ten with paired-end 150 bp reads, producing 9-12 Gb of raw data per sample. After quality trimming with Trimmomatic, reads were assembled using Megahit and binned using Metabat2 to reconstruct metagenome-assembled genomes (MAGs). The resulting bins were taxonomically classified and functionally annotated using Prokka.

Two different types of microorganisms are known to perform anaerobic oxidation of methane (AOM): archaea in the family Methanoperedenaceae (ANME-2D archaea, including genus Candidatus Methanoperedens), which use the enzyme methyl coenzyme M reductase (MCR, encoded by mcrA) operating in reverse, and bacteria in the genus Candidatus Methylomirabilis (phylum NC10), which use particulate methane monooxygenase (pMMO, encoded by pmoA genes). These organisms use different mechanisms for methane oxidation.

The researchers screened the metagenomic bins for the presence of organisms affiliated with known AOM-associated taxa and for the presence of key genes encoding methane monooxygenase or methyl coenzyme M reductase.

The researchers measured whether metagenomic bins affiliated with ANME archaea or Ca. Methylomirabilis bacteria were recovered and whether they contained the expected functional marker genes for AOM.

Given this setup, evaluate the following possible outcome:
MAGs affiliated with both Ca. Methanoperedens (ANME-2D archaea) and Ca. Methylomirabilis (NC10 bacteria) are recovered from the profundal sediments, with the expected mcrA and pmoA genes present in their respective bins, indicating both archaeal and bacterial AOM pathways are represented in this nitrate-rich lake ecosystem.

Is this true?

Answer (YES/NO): NO